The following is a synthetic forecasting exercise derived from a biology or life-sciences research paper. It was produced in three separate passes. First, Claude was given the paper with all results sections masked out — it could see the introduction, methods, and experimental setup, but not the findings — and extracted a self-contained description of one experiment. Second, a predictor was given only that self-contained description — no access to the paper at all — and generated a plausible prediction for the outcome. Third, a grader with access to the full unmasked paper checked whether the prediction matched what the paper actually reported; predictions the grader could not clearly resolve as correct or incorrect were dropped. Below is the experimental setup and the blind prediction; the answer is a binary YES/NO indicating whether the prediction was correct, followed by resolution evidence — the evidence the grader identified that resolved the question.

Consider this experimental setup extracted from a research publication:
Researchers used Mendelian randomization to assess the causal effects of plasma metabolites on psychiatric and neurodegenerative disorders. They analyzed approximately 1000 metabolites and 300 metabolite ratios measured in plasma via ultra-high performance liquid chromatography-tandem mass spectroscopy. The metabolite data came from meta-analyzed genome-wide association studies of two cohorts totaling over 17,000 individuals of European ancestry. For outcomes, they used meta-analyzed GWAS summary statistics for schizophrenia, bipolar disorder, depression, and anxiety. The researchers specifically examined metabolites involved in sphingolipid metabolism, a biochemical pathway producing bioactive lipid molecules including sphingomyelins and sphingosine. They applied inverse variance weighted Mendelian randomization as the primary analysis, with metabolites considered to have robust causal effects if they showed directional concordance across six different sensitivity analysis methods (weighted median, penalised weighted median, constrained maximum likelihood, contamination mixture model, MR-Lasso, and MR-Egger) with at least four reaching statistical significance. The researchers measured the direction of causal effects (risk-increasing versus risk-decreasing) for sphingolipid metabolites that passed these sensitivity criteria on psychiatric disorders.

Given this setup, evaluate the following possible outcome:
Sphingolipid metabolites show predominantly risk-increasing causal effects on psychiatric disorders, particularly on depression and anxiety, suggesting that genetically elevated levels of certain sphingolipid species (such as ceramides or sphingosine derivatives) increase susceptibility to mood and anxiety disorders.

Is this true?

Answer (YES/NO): NO